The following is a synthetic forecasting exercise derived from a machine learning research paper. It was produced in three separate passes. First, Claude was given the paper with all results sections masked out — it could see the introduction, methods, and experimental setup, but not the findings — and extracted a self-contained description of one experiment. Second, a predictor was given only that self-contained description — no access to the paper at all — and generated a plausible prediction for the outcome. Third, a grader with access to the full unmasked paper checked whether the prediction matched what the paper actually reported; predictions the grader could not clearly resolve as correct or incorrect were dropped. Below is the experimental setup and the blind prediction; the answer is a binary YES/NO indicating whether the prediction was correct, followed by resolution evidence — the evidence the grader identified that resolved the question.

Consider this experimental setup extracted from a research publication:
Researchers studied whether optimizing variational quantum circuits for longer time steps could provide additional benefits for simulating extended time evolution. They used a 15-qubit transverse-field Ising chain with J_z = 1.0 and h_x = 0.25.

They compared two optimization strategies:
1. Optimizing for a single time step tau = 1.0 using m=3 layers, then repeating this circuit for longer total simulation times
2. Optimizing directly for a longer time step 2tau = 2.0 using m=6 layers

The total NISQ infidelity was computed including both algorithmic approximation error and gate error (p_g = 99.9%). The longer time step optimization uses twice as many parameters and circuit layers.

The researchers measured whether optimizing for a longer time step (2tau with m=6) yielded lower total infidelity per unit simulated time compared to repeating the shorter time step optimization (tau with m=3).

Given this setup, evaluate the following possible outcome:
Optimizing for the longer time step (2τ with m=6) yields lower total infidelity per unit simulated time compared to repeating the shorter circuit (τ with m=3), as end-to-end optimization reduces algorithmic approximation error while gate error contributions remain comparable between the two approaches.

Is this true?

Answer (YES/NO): YES